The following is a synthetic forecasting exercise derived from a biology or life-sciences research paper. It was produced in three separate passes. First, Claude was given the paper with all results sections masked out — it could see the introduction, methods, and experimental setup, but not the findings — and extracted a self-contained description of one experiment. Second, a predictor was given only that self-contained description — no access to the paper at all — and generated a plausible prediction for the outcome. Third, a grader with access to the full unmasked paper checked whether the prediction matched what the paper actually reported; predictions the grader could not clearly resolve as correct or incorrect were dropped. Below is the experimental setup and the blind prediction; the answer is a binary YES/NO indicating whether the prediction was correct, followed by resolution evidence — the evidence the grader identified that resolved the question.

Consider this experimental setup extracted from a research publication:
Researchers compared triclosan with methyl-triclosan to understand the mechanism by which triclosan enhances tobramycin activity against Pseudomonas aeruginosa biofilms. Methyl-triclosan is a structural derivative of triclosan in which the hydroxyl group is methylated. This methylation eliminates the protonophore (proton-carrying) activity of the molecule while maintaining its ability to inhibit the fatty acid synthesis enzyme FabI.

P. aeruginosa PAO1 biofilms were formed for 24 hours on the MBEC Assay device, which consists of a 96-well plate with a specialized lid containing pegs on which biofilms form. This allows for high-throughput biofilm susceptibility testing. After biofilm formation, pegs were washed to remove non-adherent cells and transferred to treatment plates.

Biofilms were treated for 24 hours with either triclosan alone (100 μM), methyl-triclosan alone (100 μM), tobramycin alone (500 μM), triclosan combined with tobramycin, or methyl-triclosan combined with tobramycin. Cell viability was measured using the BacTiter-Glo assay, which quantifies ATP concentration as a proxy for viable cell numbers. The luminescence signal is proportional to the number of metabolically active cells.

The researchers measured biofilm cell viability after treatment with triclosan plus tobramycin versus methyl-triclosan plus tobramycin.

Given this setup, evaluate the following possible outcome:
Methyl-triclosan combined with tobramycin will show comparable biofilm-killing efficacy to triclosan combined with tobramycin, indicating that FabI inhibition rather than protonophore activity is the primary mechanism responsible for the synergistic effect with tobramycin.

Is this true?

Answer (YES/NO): NO